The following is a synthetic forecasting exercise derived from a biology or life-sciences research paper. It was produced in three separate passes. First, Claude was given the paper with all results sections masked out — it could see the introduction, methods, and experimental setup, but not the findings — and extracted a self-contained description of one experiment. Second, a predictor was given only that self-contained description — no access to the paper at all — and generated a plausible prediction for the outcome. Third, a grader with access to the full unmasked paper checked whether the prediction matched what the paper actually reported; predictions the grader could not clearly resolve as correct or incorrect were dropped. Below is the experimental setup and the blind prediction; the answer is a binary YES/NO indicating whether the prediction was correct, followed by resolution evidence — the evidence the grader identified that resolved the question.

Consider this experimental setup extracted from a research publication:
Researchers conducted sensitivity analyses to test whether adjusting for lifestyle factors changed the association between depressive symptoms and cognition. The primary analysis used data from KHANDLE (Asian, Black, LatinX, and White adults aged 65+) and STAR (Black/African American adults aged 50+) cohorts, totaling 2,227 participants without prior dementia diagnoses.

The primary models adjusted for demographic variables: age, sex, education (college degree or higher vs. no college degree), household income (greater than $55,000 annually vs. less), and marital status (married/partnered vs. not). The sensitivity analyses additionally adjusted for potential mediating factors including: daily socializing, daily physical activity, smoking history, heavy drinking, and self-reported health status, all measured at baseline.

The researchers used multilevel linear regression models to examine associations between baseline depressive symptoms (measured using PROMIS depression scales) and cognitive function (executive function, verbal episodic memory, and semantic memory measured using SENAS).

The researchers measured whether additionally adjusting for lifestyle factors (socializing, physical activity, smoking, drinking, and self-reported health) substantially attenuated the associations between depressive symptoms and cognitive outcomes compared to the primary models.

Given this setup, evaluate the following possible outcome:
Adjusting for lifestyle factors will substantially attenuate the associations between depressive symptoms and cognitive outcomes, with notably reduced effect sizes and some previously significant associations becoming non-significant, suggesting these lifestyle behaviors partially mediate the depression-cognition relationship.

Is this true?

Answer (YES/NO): NO